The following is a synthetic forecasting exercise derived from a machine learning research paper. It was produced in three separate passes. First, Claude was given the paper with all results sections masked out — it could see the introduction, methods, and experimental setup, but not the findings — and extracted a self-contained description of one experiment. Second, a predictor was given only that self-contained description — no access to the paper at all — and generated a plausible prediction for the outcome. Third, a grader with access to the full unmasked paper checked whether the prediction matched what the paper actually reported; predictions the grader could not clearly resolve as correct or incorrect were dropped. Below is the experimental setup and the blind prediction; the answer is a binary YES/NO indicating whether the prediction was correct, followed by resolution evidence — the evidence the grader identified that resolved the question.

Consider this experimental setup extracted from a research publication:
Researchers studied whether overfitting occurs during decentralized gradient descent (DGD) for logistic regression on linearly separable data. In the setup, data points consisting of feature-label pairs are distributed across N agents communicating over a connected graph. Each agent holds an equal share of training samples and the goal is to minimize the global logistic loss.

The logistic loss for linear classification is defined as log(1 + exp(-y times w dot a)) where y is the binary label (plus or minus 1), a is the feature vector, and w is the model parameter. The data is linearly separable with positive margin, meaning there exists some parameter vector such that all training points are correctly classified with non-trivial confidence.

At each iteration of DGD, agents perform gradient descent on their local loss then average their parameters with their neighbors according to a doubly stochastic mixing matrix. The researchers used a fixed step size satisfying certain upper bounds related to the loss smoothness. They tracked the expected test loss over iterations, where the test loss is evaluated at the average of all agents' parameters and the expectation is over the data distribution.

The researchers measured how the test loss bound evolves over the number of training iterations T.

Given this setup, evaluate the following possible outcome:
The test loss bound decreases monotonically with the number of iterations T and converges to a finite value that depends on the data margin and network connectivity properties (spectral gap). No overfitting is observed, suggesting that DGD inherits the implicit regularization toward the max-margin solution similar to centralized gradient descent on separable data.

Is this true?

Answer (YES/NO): NO